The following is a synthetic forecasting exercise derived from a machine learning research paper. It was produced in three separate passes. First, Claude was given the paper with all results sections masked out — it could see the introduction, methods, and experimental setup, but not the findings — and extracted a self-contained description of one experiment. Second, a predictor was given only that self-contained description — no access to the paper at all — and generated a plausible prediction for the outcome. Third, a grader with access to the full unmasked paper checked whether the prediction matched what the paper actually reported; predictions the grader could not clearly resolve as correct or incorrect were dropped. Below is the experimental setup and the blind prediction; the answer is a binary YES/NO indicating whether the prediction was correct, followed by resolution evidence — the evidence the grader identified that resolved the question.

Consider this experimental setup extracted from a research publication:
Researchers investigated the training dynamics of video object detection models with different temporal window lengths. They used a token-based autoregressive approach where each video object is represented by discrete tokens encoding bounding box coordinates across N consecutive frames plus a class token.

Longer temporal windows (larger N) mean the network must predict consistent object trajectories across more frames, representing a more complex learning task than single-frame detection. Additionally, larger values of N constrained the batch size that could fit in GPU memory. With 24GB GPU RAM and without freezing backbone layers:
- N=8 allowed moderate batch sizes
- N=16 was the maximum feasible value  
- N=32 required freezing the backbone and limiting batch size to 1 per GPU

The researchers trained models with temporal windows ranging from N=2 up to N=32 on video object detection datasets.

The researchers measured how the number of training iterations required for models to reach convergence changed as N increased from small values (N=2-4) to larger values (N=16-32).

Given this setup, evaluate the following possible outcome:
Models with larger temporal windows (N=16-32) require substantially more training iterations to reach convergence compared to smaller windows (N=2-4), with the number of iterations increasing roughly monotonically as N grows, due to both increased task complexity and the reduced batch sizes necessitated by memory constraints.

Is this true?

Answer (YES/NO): YES